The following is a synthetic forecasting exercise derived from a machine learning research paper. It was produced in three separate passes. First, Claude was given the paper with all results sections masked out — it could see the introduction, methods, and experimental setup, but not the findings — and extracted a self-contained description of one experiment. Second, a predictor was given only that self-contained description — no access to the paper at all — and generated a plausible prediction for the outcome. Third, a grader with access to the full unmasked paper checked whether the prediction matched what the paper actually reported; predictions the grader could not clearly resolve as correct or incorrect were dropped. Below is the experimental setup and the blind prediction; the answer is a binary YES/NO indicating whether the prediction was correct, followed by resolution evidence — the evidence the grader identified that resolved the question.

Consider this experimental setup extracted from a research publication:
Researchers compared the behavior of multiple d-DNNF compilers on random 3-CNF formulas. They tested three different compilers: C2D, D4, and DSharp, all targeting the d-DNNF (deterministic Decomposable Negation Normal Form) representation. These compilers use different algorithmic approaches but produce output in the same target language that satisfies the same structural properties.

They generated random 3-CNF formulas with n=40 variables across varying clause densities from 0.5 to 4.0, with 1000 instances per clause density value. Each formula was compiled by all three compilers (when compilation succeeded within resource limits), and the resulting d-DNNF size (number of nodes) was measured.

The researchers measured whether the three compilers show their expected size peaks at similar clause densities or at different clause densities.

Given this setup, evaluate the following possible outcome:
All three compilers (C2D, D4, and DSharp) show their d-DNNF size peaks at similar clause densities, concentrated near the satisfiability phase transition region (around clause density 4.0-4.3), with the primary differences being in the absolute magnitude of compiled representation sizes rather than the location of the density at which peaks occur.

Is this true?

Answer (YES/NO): NO